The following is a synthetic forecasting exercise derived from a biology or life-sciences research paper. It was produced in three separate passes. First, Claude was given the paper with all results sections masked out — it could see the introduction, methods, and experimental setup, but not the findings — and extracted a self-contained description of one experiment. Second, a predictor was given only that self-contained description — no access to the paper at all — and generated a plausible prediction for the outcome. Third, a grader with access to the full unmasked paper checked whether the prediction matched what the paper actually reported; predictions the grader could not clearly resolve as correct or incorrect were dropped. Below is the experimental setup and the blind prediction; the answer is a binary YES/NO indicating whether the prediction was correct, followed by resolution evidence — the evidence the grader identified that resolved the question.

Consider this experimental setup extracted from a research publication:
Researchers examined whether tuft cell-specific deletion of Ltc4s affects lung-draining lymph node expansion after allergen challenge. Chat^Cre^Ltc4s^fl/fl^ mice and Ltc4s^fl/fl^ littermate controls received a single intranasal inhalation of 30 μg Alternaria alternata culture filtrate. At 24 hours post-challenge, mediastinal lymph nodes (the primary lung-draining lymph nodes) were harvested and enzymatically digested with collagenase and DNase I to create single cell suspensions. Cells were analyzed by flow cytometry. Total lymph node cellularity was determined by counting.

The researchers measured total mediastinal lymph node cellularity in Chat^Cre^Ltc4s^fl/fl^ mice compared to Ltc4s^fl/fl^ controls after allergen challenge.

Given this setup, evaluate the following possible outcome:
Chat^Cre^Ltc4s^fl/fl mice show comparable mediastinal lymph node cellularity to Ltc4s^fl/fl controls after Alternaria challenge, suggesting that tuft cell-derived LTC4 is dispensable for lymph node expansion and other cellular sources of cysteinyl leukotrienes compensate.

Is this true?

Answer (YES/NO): NO